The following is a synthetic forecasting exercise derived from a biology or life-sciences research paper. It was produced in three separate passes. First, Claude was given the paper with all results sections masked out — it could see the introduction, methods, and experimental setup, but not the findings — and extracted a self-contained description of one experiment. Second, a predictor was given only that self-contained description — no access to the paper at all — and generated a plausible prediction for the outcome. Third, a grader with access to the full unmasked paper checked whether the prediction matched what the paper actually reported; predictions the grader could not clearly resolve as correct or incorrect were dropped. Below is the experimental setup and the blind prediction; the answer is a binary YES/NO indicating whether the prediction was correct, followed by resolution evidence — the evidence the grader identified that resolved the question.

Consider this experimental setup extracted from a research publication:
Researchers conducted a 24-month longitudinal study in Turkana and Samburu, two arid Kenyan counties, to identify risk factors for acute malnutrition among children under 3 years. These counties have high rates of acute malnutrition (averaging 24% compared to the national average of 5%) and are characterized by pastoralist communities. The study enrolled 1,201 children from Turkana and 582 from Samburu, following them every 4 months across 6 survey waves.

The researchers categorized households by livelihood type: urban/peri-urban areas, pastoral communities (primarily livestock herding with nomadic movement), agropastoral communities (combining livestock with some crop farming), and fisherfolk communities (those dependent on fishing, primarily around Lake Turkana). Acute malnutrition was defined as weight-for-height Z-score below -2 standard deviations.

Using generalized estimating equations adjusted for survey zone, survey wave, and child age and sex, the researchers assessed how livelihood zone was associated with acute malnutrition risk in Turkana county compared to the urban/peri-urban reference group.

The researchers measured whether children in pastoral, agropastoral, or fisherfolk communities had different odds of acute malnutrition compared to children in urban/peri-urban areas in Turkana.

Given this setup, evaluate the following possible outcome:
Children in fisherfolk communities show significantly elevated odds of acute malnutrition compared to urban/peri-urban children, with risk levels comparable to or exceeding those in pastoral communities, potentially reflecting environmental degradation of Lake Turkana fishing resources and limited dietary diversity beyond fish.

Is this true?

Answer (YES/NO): YES